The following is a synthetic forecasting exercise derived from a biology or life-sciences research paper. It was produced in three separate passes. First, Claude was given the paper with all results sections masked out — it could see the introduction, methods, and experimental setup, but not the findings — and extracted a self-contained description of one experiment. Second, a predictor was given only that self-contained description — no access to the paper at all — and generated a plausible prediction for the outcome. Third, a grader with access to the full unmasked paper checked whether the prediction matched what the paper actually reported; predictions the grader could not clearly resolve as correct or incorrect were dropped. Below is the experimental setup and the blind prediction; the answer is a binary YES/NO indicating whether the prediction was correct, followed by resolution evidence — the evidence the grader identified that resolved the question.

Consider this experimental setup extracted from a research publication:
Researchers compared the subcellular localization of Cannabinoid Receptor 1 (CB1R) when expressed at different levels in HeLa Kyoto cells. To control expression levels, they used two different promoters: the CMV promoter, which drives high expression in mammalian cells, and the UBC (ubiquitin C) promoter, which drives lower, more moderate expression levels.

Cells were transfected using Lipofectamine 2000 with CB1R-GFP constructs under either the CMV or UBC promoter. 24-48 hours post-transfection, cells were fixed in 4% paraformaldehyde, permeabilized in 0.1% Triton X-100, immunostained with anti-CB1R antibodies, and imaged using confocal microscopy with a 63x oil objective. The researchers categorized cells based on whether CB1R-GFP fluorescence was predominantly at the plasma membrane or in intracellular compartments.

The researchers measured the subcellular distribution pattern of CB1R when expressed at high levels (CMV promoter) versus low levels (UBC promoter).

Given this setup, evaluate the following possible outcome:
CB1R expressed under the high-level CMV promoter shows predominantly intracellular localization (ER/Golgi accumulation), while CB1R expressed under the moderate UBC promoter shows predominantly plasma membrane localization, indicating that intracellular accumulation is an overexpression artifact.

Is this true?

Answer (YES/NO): NO